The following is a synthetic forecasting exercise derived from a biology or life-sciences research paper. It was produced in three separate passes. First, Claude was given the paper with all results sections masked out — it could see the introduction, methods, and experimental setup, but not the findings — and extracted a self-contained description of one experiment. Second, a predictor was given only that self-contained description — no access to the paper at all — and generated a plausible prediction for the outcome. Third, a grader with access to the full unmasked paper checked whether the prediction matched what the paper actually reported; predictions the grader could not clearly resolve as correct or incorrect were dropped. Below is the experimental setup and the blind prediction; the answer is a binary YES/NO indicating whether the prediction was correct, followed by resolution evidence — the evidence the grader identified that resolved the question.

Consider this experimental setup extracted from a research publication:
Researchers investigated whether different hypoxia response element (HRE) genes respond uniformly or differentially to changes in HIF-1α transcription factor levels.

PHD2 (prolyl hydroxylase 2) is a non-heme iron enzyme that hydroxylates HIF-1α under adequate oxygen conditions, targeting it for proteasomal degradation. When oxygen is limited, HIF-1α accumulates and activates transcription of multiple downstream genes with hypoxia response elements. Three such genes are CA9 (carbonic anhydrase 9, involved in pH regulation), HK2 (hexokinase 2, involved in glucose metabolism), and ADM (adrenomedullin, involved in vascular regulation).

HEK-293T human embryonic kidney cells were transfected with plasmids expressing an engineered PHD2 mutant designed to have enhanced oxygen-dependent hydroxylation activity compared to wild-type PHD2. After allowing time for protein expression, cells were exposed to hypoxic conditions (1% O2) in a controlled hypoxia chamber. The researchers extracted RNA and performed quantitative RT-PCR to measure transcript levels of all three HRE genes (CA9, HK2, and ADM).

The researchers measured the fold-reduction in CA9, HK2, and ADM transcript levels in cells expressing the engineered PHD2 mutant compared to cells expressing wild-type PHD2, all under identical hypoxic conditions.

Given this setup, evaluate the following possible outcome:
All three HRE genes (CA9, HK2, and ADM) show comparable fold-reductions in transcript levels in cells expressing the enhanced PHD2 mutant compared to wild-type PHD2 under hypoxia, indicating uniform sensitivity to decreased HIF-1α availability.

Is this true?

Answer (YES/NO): NO